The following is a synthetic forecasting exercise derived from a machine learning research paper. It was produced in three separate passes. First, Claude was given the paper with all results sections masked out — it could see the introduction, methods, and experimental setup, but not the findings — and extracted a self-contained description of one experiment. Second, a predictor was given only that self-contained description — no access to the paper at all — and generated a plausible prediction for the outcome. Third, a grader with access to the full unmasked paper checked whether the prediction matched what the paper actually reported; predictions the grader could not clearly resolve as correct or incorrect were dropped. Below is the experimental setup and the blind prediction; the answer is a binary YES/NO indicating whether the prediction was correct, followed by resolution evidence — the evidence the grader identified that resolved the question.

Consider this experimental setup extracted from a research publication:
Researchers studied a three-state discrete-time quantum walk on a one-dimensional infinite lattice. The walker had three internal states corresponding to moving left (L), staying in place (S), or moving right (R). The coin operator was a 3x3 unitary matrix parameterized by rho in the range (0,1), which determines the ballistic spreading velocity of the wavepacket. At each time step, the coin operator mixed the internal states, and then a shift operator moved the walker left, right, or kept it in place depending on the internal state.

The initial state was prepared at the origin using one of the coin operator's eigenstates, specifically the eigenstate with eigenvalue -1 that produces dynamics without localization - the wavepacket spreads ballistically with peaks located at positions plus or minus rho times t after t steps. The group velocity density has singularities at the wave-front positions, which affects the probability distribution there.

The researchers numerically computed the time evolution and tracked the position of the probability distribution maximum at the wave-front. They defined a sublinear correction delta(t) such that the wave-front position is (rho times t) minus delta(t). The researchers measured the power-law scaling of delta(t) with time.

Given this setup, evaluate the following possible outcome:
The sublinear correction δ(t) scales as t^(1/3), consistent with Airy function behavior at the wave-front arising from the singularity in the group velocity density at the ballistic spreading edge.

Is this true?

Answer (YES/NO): YES